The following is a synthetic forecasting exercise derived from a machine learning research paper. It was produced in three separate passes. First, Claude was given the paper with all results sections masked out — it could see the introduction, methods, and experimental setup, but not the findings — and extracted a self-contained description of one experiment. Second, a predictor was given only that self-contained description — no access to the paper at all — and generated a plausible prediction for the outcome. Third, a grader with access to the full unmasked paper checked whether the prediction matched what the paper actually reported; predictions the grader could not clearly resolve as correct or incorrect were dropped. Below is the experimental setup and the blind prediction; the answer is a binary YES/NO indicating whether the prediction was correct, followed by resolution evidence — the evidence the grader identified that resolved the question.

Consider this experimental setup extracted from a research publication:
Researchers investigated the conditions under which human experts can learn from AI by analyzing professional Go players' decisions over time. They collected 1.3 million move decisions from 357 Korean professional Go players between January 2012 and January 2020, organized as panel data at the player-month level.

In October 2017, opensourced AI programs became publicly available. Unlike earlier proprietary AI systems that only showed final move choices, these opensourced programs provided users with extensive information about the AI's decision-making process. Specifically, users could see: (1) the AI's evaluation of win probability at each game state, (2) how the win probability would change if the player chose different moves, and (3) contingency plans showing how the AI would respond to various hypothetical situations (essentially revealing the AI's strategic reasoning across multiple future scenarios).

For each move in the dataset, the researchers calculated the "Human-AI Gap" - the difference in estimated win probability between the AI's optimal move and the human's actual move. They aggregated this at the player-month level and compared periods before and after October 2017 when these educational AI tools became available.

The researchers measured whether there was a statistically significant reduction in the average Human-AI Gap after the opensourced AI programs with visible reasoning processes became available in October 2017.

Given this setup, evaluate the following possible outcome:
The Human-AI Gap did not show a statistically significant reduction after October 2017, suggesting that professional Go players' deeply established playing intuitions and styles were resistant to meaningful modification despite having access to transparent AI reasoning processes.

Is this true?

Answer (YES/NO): NO